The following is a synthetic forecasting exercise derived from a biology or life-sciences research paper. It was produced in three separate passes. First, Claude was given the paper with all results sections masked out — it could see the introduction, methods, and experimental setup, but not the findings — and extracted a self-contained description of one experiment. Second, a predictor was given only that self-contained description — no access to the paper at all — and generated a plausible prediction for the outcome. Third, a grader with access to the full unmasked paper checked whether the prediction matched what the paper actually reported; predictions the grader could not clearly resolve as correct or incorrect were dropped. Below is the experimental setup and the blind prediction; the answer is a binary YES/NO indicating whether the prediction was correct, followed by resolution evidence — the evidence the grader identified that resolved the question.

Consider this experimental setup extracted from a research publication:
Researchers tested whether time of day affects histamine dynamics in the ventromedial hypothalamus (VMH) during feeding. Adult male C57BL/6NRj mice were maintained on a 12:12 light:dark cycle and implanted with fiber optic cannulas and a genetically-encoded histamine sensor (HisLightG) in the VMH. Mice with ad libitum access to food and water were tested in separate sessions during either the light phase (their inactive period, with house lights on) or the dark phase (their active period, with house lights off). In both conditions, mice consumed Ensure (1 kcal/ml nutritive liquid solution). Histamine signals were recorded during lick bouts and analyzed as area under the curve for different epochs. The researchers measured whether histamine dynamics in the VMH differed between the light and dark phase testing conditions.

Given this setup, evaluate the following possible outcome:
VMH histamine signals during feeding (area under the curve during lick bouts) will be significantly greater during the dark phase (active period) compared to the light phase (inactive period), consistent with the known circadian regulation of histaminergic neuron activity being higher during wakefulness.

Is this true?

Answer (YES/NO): NO